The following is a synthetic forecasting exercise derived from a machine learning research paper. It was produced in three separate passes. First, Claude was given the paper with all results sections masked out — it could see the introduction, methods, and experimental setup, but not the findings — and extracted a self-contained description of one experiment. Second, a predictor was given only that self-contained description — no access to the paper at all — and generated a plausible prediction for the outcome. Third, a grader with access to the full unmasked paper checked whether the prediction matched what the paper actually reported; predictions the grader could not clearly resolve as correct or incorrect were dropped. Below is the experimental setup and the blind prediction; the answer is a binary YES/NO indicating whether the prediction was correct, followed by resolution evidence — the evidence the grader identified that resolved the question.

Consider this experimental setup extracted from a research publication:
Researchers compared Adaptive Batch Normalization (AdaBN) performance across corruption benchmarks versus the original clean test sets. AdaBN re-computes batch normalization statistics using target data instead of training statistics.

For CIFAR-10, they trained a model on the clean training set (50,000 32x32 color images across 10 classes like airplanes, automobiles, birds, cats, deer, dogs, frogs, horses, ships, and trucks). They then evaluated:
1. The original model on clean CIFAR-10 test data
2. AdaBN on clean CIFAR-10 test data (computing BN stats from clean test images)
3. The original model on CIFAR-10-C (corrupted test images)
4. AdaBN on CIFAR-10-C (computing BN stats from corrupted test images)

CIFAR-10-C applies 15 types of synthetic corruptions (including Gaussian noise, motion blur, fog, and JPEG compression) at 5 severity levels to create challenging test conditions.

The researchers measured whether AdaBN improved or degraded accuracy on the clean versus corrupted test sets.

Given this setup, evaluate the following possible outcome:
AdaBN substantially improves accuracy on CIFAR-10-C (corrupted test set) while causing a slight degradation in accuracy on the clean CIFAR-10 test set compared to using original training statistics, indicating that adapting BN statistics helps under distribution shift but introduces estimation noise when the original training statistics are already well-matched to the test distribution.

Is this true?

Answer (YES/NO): YES